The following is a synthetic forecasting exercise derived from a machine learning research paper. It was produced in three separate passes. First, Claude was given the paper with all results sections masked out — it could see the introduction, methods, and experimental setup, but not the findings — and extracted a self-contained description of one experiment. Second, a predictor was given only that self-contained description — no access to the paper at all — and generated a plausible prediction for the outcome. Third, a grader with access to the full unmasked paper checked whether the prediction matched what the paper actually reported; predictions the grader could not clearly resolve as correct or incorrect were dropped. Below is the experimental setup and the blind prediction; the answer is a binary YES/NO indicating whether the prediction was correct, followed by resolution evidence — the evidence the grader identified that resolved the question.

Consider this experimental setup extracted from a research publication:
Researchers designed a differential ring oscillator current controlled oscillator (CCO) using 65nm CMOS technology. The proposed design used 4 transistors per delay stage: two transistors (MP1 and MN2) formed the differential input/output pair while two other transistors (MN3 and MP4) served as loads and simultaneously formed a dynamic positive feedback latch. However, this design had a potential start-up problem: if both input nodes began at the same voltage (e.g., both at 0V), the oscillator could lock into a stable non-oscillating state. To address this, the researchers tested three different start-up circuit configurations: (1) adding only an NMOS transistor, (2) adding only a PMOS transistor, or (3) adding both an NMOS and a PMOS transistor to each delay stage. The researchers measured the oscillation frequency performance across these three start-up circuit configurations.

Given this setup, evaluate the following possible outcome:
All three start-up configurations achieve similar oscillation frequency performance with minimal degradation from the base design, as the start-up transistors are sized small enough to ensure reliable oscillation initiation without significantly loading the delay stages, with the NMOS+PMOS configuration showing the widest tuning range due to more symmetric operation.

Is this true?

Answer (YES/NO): NO